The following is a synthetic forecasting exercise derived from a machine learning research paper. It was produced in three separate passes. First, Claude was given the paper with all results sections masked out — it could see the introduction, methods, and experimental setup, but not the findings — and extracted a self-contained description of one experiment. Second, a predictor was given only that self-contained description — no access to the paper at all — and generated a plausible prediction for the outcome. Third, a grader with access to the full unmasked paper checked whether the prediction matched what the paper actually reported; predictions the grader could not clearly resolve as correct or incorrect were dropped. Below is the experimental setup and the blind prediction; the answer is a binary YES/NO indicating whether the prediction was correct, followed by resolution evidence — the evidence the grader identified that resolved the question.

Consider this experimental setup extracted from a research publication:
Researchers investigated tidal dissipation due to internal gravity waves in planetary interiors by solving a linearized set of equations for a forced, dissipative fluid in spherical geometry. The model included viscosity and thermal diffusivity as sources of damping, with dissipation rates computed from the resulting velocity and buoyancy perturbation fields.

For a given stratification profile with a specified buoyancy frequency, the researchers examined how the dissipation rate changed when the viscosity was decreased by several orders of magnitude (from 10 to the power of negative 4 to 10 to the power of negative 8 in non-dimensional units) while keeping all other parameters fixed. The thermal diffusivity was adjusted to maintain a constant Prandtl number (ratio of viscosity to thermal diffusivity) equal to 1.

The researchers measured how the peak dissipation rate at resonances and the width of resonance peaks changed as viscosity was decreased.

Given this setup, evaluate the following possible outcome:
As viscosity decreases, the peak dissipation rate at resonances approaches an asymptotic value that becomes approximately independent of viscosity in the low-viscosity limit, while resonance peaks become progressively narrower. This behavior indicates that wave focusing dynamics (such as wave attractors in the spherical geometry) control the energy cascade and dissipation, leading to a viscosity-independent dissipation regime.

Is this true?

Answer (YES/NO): NO